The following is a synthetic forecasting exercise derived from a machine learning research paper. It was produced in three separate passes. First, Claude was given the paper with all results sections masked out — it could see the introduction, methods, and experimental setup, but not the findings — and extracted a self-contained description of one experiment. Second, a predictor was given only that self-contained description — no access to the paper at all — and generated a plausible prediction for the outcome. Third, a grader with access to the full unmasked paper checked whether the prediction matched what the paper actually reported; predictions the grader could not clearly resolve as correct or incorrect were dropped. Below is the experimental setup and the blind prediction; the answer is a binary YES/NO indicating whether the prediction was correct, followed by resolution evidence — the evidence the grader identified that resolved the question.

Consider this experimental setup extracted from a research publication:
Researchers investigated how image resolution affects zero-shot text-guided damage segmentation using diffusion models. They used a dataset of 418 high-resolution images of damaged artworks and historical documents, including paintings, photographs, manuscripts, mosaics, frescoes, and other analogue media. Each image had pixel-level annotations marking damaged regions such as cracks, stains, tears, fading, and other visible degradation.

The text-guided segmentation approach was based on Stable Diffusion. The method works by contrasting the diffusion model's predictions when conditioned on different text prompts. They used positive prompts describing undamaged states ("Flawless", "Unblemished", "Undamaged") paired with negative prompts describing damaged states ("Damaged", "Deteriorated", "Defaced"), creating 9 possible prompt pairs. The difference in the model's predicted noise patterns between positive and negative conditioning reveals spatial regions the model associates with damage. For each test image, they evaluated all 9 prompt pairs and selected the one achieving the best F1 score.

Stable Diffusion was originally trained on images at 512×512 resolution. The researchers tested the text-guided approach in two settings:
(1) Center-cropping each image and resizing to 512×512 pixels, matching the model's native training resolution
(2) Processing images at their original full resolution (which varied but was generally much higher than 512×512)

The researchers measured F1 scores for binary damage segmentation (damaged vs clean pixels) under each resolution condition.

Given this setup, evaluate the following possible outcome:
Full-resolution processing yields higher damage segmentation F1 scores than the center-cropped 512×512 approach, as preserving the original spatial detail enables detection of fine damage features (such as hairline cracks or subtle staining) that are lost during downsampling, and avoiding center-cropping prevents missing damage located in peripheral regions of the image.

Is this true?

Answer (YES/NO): NO